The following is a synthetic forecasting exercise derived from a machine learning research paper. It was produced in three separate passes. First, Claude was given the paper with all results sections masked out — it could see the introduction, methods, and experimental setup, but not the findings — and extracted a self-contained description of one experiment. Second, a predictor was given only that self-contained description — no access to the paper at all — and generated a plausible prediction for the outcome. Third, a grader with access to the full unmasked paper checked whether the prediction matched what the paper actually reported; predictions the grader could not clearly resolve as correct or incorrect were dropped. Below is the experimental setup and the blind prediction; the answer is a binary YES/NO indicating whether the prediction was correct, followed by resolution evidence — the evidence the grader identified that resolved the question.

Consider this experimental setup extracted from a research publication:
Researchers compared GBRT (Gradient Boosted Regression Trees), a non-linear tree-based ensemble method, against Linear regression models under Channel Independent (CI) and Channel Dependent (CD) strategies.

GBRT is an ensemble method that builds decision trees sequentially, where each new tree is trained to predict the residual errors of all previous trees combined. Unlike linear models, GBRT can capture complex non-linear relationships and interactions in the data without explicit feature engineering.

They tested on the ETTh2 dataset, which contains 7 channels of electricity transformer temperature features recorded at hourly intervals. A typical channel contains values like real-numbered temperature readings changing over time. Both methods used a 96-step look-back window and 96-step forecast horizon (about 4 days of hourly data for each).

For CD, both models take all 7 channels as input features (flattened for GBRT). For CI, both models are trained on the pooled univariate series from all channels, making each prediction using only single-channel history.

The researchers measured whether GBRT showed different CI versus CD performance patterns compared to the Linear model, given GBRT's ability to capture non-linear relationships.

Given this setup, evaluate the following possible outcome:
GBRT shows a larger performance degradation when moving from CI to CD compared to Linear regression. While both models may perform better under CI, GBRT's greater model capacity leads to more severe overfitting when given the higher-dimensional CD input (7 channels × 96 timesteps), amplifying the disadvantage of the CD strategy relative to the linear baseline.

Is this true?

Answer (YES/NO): NO